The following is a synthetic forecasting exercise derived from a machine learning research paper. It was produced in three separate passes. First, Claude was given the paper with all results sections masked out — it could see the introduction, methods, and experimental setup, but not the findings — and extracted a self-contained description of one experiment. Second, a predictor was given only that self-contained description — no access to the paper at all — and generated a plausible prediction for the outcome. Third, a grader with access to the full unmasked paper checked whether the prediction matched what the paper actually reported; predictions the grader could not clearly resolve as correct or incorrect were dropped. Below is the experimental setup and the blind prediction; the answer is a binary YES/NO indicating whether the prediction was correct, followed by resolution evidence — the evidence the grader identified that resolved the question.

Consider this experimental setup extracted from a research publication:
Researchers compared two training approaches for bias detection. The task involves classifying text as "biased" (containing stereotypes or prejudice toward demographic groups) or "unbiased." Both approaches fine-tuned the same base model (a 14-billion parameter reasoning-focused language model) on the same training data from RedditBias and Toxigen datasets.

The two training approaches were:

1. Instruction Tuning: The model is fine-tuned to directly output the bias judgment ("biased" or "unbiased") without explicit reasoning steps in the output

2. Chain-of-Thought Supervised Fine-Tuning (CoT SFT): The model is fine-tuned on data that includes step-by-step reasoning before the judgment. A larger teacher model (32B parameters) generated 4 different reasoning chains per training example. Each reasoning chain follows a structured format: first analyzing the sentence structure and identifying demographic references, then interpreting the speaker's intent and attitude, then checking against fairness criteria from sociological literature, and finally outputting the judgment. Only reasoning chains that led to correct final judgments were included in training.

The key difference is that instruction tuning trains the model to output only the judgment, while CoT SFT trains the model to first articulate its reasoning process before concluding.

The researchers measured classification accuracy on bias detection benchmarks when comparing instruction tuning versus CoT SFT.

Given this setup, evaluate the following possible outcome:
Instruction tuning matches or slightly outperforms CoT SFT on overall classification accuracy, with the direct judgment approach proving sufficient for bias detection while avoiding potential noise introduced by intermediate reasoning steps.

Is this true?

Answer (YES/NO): NO